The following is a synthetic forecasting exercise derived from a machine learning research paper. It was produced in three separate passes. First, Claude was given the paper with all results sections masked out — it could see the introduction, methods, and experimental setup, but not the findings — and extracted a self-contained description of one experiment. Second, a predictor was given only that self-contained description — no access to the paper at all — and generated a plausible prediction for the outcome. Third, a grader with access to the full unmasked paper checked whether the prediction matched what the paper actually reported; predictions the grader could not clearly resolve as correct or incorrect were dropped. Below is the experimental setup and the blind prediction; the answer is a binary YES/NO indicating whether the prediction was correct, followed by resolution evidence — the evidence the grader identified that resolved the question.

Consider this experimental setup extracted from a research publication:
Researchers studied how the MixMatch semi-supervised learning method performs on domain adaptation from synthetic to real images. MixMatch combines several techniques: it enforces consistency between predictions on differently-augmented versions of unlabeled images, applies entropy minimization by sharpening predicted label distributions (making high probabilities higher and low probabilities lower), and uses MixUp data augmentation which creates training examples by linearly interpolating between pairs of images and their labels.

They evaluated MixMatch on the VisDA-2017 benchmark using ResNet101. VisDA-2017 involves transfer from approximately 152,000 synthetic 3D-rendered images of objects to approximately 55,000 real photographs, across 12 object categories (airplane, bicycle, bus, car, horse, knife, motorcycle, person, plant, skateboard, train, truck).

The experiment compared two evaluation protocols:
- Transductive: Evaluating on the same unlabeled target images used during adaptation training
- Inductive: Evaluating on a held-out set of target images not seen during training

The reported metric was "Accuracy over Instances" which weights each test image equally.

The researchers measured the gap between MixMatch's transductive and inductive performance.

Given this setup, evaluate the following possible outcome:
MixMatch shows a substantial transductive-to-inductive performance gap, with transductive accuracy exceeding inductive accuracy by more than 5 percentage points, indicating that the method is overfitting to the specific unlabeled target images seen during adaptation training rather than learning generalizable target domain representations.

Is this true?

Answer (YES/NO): NO